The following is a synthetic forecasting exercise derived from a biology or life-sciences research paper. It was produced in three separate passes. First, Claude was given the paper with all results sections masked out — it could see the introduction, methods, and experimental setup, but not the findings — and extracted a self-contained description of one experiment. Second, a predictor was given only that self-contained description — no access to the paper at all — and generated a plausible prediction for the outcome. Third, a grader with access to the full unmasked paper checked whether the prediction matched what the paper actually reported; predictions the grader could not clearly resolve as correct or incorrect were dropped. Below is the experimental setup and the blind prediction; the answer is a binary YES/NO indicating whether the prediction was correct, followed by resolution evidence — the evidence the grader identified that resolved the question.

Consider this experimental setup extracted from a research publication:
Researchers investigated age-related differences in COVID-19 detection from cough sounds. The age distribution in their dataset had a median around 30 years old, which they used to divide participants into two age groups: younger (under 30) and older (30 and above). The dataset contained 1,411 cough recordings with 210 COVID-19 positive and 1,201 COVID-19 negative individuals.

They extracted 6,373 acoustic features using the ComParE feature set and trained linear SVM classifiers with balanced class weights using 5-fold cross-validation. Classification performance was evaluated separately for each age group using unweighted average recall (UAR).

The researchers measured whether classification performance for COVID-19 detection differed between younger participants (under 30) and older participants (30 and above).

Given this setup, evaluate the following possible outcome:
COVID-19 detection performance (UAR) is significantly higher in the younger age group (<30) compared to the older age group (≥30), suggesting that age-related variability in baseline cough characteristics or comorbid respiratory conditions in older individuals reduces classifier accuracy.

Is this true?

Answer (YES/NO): NO